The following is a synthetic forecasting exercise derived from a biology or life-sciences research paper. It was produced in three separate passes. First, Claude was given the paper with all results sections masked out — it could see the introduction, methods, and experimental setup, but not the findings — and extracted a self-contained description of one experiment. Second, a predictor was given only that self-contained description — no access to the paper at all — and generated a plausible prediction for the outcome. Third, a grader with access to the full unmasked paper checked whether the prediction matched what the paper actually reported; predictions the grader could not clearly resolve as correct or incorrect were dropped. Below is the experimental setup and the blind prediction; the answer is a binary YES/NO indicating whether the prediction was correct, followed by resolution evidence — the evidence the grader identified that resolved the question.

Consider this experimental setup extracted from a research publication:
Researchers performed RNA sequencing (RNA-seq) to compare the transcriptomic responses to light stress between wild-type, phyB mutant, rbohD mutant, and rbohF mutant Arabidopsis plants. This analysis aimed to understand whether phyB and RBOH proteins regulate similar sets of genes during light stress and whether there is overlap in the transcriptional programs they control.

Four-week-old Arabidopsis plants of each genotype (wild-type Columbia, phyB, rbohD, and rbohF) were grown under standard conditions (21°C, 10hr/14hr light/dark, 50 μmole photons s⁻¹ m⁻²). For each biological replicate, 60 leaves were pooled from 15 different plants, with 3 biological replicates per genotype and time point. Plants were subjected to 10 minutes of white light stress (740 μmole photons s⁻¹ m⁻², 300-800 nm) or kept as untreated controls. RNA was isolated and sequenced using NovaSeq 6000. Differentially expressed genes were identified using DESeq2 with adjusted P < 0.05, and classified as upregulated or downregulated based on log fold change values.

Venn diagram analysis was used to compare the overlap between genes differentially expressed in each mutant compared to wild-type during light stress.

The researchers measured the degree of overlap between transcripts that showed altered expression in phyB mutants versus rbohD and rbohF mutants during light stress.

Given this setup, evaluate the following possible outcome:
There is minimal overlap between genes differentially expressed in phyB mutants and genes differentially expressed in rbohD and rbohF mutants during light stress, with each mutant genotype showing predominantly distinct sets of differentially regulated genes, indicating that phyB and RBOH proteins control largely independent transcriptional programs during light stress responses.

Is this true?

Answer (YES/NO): NO